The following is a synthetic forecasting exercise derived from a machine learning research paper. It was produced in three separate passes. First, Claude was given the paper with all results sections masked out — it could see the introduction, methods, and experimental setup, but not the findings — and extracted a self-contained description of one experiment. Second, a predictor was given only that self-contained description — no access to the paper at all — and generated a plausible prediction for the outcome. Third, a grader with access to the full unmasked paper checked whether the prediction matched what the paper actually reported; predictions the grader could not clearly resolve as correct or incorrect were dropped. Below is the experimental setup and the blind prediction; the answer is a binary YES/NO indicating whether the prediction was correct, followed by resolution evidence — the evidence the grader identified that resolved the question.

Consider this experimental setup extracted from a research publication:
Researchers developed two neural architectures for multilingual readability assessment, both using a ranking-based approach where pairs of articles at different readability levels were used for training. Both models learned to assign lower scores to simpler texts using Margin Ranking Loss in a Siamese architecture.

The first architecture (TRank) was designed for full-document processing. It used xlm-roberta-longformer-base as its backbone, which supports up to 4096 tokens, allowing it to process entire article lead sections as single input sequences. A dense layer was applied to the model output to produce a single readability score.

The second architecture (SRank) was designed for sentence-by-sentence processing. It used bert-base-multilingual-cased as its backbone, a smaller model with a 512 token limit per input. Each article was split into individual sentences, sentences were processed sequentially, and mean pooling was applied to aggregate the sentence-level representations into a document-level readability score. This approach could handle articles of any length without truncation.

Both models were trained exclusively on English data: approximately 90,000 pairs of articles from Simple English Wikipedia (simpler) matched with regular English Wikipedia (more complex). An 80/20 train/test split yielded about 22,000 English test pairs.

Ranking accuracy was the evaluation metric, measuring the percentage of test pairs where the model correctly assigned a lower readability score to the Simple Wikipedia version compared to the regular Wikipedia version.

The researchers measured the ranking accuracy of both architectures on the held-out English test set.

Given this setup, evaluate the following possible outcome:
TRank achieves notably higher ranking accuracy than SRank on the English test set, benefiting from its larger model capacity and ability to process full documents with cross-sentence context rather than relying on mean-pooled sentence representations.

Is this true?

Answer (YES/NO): NO